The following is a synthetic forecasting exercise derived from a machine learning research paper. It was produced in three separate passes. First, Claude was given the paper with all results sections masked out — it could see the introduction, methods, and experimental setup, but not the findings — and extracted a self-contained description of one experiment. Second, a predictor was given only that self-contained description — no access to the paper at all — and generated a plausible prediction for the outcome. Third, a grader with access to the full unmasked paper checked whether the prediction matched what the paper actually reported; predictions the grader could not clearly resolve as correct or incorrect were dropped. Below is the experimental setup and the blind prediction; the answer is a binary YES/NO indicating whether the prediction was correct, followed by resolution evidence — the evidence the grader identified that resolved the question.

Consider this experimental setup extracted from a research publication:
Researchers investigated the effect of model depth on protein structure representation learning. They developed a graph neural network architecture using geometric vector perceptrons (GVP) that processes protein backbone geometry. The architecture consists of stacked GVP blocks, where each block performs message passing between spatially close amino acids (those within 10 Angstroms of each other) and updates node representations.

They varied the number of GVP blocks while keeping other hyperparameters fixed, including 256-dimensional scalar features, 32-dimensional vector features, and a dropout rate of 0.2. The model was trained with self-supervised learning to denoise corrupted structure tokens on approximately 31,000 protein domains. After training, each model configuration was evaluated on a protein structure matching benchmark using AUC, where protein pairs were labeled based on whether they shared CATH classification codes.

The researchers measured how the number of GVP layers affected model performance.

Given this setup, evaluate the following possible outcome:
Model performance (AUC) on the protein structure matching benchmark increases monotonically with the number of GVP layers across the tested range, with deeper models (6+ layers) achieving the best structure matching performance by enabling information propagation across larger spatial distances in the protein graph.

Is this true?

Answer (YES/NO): NO